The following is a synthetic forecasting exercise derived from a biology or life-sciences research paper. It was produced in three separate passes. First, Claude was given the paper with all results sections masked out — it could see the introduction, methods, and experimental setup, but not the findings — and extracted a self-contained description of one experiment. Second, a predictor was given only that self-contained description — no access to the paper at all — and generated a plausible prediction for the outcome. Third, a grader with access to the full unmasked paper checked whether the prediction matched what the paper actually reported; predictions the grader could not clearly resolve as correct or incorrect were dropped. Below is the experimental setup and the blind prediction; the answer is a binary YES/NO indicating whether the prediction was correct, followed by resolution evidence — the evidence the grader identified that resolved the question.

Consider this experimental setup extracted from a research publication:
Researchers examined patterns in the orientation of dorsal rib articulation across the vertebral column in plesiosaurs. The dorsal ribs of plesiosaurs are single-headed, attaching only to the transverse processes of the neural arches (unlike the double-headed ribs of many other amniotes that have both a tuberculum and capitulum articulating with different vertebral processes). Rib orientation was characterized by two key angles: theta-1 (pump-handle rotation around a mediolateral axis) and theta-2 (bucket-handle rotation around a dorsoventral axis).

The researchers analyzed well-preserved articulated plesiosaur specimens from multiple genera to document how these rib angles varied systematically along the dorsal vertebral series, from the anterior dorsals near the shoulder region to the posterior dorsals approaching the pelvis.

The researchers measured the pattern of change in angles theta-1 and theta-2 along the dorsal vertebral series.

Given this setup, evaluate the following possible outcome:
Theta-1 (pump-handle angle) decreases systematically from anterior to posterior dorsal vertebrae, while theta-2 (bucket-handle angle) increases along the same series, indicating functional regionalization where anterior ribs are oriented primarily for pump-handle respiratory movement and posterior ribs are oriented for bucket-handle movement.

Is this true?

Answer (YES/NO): NO